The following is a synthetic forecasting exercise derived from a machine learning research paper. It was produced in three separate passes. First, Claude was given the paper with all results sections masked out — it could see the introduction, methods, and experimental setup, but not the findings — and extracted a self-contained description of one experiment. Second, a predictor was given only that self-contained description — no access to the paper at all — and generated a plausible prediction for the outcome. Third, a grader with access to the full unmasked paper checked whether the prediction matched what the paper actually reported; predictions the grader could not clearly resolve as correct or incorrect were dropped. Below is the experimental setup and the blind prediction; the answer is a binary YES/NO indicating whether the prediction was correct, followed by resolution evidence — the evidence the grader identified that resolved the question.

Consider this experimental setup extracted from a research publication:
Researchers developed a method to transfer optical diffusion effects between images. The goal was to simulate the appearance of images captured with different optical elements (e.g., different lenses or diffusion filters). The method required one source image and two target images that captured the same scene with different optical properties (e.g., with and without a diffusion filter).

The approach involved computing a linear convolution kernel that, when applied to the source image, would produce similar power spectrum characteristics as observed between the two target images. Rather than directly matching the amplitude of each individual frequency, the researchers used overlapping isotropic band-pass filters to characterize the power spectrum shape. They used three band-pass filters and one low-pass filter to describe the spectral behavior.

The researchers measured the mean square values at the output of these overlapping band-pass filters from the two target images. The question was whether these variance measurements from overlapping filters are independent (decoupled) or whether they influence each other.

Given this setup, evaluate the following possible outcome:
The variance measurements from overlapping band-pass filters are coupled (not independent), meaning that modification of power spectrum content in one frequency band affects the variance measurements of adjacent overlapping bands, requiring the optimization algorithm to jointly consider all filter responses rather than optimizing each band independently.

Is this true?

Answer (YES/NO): YES